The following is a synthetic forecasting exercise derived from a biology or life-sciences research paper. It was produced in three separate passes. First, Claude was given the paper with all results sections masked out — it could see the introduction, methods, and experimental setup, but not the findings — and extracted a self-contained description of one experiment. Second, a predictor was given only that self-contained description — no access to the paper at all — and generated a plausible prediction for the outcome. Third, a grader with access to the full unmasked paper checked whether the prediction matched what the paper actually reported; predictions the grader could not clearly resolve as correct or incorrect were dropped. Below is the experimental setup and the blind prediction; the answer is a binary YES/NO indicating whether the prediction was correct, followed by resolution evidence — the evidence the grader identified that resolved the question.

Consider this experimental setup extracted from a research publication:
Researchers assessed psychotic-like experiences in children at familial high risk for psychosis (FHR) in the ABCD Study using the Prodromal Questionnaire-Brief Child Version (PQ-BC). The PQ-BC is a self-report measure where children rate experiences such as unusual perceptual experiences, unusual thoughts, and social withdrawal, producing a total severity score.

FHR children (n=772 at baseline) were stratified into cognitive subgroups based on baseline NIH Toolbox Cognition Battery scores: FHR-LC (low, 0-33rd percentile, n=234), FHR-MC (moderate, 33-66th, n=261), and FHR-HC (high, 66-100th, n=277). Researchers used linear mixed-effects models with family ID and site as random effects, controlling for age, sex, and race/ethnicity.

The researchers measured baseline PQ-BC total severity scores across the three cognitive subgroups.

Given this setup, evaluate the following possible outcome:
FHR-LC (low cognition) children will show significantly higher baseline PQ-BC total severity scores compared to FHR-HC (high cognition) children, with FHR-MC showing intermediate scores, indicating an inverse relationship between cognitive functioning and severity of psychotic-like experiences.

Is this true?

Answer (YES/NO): YES